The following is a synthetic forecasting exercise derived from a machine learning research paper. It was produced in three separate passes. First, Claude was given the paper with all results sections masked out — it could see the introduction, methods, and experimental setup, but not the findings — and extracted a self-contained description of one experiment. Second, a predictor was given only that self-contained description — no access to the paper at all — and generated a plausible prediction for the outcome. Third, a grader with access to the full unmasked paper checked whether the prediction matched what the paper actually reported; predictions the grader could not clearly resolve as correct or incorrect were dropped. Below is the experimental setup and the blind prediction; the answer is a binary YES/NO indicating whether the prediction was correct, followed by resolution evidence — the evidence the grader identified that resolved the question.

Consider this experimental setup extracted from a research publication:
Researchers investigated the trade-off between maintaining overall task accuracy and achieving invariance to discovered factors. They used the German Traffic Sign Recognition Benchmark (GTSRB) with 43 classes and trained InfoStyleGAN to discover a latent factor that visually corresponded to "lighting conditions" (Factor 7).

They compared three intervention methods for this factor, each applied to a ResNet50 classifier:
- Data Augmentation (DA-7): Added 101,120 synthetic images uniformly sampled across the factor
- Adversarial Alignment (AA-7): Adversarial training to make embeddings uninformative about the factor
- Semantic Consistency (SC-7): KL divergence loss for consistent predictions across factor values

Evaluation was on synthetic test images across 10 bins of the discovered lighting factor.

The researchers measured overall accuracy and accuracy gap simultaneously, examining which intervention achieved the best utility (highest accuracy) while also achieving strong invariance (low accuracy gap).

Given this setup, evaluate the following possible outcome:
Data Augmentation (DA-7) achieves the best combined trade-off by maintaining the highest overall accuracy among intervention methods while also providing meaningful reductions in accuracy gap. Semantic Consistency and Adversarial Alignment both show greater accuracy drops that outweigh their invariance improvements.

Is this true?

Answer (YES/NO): NO